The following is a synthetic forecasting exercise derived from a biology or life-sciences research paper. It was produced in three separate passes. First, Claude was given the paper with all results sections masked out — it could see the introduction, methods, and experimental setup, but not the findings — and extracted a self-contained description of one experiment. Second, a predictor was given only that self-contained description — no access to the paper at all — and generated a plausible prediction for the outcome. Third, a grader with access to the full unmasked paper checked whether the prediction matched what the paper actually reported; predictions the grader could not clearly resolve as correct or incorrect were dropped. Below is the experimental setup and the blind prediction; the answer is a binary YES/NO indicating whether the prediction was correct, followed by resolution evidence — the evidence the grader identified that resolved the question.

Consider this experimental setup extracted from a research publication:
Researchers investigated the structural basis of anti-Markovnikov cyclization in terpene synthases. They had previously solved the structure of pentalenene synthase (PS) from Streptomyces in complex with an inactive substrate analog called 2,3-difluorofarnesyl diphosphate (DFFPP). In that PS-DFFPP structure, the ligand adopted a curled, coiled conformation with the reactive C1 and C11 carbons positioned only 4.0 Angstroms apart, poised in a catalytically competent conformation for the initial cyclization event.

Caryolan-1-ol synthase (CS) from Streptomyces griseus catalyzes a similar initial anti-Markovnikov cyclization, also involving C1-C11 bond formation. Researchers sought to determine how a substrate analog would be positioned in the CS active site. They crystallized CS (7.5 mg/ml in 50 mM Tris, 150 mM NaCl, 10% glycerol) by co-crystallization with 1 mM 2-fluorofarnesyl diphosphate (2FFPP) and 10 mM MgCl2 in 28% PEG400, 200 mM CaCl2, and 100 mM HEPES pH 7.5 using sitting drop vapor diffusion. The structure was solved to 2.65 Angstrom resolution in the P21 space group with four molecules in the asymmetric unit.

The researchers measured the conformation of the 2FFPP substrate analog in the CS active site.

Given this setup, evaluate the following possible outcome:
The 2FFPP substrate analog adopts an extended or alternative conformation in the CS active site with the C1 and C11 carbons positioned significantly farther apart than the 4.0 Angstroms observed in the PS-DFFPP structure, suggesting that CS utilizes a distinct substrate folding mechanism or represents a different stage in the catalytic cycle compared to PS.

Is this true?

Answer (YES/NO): YES